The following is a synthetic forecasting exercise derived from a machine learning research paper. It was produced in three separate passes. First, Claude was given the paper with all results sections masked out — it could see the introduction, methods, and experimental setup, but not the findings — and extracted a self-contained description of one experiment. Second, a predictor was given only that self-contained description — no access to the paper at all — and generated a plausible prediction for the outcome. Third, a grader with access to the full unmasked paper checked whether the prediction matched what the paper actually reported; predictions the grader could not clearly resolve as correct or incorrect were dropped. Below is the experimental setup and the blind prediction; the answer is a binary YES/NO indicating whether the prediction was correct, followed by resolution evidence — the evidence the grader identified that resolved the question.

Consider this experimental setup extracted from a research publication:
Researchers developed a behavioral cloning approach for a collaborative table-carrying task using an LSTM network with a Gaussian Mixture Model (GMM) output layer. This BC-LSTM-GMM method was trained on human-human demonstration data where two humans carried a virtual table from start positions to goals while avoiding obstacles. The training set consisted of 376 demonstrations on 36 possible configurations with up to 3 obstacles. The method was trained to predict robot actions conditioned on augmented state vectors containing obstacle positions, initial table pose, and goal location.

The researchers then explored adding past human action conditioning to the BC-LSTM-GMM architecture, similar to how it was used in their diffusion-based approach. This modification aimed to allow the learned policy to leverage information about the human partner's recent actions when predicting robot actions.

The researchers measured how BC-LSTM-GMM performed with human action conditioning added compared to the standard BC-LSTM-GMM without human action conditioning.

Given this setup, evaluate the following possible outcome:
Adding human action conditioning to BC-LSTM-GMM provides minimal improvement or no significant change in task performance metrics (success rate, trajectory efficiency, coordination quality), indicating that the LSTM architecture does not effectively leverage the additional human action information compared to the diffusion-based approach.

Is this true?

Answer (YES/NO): NO